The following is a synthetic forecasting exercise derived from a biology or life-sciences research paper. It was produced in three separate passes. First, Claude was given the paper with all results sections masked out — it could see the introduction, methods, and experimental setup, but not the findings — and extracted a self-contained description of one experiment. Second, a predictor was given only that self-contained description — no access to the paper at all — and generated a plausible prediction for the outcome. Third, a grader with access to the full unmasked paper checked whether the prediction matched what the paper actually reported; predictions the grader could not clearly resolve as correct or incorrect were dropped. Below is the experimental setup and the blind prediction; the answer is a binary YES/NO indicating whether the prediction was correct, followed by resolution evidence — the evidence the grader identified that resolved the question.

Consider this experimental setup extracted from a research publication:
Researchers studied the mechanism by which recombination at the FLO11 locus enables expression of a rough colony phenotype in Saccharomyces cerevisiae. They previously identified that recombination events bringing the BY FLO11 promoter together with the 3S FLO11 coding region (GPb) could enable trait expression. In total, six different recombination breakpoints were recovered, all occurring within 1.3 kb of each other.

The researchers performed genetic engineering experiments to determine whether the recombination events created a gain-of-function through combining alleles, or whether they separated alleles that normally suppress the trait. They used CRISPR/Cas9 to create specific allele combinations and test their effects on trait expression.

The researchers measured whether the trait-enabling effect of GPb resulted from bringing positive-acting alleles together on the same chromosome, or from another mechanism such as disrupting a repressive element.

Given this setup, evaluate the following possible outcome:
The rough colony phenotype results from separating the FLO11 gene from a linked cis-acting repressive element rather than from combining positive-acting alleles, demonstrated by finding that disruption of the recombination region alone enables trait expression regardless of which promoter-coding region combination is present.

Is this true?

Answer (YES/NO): NO